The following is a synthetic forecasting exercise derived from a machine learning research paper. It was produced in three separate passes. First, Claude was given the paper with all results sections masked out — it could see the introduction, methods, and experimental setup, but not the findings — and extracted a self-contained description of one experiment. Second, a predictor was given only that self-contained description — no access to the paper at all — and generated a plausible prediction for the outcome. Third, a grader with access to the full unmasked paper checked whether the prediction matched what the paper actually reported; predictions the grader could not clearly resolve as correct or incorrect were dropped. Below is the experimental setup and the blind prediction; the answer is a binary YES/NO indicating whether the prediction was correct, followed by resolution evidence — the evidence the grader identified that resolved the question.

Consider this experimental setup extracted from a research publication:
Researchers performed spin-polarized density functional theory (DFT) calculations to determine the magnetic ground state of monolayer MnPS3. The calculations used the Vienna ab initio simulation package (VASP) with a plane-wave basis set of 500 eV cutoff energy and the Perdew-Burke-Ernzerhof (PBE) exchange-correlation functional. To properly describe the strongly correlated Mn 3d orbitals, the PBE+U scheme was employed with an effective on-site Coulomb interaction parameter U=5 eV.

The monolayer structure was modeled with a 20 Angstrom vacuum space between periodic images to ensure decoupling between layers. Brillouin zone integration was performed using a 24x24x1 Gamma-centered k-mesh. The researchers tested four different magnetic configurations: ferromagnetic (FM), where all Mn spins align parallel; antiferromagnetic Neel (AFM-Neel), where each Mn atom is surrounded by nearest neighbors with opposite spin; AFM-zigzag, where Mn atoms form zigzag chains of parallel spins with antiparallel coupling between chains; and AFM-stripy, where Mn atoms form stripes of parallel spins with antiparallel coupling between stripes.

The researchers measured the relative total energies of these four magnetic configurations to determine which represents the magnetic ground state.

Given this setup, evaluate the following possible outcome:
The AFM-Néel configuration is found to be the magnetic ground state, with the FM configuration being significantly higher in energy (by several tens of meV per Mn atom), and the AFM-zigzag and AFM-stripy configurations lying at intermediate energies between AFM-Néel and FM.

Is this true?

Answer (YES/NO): YES